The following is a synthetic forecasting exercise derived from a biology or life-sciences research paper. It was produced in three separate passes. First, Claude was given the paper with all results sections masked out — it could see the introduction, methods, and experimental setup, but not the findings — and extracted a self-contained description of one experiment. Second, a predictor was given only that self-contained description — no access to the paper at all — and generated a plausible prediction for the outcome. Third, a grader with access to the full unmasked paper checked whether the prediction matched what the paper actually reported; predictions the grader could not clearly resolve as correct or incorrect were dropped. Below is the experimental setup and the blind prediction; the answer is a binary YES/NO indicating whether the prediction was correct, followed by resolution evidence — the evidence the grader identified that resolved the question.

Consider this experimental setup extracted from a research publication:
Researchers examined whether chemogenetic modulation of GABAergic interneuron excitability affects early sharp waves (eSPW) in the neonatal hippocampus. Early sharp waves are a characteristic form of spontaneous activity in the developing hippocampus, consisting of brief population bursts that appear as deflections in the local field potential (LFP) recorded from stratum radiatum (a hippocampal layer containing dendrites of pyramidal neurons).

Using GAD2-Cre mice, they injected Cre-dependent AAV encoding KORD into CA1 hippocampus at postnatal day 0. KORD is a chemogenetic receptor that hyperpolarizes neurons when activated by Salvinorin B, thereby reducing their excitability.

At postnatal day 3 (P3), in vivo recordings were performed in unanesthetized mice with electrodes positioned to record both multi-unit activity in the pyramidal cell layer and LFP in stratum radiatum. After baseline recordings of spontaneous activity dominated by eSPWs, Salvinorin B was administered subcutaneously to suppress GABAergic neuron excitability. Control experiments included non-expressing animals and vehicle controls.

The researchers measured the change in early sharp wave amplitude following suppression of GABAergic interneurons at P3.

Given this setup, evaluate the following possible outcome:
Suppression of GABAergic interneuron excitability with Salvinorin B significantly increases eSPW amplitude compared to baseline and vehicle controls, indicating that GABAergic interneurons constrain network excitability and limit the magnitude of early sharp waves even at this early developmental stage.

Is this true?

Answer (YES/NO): NO